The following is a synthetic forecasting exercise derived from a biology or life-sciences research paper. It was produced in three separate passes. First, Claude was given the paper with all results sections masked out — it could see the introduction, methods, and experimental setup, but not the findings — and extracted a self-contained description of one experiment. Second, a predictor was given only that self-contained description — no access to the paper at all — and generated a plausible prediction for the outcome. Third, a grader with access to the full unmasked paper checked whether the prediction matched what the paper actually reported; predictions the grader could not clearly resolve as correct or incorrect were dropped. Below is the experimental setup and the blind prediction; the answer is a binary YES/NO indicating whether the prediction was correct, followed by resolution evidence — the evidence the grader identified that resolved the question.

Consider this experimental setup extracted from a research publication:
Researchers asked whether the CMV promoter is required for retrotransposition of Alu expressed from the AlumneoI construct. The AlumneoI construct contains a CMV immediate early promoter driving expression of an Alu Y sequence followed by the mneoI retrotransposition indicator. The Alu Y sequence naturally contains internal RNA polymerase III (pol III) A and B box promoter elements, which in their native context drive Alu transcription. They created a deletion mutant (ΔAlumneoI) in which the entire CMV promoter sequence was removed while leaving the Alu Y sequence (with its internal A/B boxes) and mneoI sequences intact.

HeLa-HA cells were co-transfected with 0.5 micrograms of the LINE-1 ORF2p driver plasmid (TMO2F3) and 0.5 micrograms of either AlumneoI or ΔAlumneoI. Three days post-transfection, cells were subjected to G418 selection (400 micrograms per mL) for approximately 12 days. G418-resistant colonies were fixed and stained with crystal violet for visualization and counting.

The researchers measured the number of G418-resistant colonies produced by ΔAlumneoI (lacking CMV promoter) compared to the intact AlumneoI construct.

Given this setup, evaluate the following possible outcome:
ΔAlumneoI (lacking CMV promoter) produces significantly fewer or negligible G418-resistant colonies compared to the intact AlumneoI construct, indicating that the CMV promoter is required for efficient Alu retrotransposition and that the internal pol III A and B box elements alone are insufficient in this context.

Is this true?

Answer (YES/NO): YES